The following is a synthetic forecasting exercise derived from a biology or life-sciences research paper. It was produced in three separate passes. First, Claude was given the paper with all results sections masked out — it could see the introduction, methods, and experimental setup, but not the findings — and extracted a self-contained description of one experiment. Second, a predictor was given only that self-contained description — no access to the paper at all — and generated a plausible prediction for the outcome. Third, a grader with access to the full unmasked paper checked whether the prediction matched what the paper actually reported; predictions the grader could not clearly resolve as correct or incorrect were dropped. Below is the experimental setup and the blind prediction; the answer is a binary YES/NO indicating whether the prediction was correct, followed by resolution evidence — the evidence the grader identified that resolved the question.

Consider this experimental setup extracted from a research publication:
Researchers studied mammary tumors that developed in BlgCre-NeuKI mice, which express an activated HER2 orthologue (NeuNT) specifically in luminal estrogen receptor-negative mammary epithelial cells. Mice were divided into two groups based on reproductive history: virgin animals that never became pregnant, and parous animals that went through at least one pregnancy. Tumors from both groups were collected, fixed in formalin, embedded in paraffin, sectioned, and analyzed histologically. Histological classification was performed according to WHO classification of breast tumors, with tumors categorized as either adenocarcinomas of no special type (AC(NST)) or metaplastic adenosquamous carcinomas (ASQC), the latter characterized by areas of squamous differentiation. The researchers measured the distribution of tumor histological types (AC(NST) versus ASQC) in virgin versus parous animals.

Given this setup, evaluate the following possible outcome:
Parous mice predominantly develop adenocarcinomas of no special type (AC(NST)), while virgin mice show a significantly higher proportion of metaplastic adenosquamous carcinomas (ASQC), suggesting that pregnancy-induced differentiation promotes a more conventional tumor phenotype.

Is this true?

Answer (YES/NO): NO